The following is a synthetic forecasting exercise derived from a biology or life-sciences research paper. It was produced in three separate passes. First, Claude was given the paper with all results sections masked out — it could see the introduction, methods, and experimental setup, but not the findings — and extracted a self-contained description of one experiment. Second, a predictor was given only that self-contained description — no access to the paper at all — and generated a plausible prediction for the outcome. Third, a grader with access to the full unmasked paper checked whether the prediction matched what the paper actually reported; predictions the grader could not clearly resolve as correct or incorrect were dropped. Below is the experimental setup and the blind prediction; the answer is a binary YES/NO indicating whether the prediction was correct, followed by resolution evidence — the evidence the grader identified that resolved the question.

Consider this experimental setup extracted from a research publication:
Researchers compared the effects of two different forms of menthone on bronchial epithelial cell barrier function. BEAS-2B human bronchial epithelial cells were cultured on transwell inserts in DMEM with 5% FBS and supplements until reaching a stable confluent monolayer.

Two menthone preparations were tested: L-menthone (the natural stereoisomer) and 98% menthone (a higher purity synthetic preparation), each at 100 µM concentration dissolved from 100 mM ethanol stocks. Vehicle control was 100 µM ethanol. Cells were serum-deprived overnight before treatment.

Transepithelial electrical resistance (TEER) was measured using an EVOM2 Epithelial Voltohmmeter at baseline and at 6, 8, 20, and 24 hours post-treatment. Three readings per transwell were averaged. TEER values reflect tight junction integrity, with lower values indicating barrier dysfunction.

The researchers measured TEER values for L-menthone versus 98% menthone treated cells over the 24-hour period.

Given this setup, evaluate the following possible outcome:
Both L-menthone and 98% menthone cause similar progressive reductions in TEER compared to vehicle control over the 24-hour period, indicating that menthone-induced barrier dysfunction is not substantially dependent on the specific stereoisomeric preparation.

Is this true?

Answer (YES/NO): YES